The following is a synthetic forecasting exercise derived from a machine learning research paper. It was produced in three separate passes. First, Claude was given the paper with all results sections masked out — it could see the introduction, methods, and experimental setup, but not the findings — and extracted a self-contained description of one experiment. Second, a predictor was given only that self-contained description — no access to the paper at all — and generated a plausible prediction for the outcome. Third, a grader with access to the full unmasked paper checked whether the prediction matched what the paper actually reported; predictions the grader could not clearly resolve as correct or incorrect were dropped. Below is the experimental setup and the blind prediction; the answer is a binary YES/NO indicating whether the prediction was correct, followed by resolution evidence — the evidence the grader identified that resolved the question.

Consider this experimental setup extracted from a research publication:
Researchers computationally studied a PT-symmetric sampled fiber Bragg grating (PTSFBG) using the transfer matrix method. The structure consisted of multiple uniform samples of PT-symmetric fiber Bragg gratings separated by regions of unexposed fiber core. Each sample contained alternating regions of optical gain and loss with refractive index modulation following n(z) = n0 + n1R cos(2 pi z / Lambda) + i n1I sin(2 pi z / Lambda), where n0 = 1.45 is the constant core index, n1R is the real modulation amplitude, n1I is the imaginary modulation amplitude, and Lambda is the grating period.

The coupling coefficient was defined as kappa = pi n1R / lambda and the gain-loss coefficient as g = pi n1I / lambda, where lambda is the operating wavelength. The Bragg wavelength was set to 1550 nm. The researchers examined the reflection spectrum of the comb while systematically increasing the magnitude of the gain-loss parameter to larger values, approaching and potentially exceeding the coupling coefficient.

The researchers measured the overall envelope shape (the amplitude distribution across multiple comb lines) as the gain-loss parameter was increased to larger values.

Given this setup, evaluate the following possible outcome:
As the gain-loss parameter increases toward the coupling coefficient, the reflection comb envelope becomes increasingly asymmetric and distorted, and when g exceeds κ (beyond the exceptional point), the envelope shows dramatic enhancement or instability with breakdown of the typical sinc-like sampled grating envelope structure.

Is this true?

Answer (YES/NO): NO